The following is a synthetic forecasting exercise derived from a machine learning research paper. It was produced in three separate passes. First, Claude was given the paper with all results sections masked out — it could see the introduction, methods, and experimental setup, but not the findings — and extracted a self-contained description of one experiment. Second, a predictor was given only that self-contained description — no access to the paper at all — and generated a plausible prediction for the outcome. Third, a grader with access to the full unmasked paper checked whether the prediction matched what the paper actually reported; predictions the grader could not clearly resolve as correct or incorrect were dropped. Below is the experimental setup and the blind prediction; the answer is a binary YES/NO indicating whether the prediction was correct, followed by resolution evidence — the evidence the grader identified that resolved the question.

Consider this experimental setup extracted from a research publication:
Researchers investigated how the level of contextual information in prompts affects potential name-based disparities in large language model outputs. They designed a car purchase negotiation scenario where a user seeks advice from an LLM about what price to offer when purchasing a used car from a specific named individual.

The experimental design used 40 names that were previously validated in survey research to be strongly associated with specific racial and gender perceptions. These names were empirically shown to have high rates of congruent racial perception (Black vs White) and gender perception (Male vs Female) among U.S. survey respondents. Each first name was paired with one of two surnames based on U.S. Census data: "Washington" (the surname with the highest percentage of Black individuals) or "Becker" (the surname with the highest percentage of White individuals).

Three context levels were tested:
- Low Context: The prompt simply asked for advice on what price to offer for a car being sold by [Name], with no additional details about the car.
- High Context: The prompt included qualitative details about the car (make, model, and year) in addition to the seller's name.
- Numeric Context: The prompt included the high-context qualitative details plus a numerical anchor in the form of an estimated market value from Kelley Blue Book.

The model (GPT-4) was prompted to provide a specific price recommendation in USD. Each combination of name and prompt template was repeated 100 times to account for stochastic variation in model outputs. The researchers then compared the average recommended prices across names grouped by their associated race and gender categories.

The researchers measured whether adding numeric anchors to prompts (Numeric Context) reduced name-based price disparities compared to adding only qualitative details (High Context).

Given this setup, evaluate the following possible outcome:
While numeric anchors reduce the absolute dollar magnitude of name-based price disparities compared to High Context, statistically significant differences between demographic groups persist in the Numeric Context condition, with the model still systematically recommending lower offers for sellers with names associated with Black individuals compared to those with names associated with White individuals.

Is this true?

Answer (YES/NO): NO